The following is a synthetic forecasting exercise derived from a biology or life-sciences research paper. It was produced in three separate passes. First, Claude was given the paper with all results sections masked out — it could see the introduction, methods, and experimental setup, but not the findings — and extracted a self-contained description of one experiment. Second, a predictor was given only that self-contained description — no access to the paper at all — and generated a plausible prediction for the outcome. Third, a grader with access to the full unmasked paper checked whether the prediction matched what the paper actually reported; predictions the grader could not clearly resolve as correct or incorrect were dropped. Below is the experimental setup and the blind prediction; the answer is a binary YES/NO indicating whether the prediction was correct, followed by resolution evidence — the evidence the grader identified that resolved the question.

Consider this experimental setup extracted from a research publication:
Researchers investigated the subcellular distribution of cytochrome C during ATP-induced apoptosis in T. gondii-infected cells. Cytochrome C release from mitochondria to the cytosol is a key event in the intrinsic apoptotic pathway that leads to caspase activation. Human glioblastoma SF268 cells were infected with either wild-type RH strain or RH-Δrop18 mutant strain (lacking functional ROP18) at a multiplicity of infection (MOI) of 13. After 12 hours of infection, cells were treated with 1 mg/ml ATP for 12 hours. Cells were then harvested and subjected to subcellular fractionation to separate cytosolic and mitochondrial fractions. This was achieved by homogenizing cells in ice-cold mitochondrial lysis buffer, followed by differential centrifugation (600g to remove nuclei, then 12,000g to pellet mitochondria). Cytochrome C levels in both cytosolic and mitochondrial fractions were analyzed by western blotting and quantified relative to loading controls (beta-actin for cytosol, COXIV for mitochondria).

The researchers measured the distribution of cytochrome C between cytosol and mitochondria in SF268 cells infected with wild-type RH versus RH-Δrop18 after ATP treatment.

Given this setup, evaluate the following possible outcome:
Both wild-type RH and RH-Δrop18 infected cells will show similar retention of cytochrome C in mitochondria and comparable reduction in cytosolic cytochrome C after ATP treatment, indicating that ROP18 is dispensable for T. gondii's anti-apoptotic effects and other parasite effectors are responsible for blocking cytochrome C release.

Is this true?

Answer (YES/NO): NO